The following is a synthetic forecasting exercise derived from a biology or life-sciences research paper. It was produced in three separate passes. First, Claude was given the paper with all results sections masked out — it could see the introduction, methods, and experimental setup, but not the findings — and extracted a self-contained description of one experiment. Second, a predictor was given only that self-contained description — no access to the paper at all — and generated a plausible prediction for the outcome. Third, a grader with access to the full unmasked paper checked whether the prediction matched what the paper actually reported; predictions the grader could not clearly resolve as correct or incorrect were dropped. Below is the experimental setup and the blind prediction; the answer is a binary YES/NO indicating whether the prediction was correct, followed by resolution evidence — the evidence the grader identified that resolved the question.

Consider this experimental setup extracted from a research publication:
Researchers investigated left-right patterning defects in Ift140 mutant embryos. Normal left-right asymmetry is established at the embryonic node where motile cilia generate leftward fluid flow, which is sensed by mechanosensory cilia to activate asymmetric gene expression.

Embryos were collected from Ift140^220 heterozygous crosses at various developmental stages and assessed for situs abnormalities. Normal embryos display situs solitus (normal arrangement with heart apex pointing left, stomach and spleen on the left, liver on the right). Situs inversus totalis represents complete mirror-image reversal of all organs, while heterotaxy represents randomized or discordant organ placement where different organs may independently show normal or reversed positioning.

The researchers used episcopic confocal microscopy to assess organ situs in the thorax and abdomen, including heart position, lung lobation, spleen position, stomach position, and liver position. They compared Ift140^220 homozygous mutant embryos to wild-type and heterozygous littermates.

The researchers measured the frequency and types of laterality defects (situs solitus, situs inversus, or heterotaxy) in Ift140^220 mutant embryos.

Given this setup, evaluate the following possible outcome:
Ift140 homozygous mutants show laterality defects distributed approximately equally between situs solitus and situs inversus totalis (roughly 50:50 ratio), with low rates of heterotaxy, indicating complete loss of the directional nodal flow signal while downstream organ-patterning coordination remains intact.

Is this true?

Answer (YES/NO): NO